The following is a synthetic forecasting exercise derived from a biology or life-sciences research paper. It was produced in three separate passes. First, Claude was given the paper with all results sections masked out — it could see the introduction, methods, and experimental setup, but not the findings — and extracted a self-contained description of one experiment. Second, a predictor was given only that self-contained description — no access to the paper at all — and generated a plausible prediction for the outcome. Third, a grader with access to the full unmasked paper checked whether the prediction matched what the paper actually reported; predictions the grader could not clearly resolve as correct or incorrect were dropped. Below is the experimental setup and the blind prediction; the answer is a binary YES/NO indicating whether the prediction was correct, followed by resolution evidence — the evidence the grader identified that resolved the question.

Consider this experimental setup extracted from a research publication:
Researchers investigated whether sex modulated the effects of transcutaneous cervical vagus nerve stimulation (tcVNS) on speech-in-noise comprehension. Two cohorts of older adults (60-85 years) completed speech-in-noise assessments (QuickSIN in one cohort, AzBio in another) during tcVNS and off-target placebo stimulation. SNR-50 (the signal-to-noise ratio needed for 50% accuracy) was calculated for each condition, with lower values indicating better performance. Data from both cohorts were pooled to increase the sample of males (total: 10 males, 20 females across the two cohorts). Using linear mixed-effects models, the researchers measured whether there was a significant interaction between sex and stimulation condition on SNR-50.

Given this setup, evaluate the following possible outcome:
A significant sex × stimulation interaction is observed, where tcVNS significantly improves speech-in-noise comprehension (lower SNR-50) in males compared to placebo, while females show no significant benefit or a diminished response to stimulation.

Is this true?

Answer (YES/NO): NO